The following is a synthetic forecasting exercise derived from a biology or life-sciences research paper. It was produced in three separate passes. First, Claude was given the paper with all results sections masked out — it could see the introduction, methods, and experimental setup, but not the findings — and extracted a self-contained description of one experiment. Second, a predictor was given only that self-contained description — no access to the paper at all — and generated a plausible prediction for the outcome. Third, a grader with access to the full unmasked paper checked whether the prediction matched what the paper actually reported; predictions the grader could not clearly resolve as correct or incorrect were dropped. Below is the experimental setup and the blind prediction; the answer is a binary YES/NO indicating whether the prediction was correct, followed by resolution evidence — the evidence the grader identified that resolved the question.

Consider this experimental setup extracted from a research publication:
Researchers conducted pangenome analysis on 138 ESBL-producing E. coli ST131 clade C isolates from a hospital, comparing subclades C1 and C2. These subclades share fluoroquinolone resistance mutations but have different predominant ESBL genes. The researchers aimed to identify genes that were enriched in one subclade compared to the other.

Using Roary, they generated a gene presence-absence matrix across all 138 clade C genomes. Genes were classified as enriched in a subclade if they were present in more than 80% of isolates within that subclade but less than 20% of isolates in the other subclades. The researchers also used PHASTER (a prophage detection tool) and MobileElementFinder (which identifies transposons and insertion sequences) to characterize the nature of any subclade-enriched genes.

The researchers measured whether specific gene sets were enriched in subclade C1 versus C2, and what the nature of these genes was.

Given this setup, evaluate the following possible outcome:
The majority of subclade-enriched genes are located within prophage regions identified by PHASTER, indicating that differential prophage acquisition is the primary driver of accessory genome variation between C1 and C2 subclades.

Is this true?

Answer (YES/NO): NO